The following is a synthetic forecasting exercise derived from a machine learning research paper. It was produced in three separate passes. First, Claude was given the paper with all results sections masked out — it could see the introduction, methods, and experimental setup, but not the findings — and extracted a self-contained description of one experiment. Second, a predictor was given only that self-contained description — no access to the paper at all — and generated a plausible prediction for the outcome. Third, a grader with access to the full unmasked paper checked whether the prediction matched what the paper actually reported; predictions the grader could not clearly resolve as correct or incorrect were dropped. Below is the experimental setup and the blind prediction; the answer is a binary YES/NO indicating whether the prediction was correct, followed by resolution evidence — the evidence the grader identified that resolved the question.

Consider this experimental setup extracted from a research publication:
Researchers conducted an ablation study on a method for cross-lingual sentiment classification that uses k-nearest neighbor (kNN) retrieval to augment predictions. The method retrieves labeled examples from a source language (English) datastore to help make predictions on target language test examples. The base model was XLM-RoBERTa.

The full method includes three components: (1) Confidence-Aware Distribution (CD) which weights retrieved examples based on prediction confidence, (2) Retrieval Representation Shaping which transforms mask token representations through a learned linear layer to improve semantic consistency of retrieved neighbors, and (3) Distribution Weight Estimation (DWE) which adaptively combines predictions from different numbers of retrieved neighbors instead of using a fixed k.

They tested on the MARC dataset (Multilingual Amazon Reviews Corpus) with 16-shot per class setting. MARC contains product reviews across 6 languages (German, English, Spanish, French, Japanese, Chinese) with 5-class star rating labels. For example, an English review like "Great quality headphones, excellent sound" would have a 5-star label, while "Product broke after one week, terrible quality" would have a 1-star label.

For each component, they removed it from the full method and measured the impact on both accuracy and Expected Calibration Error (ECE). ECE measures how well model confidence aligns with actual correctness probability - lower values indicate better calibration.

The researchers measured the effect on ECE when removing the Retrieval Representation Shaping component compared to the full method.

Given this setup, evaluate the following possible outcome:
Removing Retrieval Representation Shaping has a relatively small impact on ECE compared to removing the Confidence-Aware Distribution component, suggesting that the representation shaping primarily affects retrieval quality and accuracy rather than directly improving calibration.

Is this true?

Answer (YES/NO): NO